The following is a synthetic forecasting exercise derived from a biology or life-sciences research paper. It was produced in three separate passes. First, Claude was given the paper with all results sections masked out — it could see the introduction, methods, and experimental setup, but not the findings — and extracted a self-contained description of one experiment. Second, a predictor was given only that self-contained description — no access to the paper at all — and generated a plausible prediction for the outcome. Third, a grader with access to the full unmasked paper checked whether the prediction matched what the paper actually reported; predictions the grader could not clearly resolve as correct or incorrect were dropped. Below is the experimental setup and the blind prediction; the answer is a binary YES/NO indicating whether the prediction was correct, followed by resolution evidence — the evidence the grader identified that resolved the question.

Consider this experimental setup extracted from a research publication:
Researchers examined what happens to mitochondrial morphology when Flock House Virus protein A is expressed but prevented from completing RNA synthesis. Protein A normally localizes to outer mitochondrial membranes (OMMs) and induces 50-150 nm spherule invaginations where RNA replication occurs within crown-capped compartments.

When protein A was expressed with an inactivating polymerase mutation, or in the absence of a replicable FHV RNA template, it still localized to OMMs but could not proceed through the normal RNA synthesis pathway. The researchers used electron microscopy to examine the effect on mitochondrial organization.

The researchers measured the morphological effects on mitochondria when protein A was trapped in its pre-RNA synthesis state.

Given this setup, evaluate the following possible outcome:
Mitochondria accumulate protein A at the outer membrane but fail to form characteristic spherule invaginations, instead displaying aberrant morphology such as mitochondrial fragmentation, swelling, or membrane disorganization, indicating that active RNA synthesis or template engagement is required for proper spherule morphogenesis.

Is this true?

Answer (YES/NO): NO